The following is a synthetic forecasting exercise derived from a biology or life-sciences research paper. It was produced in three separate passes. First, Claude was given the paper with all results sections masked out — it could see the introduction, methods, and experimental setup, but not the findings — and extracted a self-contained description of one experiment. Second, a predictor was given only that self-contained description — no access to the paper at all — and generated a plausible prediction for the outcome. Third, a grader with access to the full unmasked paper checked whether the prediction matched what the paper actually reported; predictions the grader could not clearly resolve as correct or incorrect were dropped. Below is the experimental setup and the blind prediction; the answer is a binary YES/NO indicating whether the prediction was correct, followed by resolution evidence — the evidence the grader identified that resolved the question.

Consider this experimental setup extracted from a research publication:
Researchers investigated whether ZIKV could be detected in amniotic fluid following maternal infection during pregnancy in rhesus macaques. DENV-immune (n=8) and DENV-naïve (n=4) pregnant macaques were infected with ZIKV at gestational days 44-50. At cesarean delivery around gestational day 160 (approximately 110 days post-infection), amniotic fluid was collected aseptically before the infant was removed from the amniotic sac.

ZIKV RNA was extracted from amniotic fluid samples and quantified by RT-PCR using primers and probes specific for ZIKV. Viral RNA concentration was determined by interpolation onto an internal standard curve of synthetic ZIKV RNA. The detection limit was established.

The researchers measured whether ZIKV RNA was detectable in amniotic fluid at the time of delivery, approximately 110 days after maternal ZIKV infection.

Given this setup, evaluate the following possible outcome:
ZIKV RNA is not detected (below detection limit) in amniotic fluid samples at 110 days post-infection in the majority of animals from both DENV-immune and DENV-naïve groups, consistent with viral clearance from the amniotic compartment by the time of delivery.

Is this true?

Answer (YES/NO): YES